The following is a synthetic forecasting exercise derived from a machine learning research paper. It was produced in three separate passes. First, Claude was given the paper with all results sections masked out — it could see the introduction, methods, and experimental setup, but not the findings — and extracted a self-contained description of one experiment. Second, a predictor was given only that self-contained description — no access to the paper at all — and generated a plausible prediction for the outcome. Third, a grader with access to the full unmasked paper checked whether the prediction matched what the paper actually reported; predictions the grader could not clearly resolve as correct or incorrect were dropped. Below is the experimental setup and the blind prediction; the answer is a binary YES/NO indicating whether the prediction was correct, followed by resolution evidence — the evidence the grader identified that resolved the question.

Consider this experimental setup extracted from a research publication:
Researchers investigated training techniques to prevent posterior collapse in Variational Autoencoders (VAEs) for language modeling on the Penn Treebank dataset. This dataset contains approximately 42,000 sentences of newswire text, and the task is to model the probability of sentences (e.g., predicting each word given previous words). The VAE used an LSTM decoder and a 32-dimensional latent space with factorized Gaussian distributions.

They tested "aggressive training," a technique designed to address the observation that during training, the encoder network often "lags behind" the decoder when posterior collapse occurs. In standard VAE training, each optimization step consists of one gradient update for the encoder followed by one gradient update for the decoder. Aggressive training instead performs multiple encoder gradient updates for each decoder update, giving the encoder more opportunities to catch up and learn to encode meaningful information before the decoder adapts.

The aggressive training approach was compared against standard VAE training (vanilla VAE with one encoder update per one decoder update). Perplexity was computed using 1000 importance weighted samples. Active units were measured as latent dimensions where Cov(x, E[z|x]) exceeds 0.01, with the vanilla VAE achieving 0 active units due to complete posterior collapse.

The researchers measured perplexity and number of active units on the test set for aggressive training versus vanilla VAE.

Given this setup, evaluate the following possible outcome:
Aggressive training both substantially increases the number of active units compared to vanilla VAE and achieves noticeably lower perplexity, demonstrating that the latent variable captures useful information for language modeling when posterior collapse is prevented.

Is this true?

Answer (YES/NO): NO